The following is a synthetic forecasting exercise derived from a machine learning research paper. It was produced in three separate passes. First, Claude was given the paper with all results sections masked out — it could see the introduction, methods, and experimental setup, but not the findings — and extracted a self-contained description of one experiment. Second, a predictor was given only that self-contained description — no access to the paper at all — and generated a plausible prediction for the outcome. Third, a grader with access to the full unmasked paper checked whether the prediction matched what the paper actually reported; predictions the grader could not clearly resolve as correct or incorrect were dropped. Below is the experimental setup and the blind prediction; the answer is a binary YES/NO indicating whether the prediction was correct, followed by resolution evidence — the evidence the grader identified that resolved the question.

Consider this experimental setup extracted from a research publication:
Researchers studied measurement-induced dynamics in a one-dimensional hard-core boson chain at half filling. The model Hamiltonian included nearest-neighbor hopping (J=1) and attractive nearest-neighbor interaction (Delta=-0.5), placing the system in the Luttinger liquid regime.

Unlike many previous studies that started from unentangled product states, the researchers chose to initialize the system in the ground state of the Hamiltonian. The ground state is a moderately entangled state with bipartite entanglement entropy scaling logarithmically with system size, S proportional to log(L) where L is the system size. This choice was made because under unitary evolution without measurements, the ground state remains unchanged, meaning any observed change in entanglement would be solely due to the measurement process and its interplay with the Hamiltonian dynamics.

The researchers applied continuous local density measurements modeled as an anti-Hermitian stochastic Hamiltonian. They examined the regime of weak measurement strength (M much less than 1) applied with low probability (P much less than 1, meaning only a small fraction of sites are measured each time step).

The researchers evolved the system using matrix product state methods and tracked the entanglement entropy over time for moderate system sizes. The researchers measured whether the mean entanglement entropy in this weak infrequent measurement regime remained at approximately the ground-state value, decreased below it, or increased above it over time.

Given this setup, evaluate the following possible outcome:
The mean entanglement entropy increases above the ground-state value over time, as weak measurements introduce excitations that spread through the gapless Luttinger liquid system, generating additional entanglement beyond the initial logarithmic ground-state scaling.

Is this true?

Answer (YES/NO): YES